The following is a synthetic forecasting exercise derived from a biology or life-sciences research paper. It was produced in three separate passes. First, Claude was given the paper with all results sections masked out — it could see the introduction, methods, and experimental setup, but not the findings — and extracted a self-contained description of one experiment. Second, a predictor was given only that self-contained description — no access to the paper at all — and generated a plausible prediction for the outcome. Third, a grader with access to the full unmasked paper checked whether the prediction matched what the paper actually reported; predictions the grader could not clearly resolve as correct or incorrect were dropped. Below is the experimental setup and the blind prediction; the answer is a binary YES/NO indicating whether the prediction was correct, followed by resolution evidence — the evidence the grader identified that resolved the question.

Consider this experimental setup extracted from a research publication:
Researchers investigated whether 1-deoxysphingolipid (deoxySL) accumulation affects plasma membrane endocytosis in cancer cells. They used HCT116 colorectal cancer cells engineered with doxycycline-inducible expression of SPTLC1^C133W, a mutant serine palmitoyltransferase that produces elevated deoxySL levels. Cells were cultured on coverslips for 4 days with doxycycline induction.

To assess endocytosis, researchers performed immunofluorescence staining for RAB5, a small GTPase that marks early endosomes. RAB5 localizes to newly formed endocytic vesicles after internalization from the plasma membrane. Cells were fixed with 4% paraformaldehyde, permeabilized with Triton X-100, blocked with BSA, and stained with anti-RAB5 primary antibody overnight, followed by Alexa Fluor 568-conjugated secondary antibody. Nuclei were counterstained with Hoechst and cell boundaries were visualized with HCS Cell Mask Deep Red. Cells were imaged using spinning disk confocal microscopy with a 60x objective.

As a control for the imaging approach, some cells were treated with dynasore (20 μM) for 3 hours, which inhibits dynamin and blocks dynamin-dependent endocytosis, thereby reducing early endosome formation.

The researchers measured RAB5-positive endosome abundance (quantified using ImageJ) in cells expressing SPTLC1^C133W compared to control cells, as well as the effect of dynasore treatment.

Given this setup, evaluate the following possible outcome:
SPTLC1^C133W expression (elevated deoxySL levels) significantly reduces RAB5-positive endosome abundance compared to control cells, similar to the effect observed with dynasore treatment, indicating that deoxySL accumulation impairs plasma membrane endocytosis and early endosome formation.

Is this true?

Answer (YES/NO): YES